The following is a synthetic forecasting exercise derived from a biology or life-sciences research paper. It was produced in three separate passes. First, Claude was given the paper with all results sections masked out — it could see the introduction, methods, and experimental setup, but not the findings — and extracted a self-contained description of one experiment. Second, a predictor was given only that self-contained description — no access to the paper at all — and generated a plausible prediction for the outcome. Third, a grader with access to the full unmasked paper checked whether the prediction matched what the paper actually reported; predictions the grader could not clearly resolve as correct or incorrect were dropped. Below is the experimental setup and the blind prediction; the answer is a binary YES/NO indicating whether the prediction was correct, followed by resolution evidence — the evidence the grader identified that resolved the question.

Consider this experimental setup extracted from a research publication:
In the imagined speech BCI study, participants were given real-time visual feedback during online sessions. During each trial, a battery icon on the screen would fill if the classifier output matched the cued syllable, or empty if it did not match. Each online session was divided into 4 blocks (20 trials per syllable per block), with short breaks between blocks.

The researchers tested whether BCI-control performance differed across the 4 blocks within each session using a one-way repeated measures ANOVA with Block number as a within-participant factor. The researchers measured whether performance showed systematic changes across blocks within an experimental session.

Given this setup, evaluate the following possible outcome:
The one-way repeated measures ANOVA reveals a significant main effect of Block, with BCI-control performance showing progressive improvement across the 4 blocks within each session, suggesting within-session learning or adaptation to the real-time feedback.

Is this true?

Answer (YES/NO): NO